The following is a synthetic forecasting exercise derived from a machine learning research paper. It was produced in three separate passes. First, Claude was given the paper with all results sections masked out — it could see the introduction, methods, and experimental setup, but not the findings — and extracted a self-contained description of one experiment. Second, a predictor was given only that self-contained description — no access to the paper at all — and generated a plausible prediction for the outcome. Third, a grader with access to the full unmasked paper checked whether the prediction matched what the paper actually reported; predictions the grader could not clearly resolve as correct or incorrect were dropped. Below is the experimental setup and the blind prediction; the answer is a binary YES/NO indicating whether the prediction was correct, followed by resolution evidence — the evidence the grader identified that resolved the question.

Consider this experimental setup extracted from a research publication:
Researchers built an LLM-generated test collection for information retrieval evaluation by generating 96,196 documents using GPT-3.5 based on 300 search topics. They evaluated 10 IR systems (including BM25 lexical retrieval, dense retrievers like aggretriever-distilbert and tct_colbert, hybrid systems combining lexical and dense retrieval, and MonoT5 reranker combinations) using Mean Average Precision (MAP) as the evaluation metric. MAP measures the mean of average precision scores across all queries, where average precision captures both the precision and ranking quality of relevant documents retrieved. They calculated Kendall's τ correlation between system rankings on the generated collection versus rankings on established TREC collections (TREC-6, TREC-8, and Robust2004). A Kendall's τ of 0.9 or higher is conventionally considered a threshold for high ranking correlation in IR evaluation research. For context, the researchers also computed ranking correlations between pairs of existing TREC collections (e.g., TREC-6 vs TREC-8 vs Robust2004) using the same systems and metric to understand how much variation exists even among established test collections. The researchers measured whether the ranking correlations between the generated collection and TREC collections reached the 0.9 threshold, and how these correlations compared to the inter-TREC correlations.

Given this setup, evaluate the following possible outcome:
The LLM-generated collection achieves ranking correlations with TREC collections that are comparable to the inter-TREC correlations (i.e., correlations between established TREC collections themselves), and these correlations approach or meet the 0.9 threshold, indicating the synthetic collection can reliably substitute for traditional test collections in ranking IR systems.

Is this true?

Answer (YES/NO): NO